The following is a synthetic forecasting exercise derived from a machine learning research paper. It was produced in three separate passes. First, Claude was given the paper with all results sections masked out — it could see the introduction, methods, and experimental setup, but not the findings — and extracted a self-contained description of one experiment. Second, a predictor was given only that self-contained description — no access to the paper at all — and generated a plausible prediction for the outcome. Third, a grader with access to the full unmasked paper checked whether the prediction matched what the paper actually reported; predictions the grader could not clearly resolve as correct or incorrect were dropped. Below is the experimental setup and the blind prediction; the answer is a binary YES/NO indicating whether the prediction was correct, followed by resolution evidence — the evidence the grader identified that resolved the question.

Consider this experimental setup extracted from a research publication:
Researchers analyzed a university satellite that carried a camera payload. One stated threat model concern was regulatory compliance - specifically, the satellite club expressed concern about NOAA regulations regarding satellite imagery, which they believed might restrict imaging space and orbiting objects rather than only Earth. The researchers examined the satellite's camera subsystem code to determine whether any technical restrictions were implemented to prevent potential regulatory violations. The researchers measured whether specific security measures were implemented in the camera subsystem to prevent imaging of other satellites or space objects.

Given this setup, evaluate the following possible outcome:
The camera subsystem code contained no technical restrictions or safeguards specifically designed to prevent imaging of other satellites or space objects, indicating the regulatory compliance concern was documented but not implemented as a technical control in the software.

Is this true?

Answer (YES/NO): YES